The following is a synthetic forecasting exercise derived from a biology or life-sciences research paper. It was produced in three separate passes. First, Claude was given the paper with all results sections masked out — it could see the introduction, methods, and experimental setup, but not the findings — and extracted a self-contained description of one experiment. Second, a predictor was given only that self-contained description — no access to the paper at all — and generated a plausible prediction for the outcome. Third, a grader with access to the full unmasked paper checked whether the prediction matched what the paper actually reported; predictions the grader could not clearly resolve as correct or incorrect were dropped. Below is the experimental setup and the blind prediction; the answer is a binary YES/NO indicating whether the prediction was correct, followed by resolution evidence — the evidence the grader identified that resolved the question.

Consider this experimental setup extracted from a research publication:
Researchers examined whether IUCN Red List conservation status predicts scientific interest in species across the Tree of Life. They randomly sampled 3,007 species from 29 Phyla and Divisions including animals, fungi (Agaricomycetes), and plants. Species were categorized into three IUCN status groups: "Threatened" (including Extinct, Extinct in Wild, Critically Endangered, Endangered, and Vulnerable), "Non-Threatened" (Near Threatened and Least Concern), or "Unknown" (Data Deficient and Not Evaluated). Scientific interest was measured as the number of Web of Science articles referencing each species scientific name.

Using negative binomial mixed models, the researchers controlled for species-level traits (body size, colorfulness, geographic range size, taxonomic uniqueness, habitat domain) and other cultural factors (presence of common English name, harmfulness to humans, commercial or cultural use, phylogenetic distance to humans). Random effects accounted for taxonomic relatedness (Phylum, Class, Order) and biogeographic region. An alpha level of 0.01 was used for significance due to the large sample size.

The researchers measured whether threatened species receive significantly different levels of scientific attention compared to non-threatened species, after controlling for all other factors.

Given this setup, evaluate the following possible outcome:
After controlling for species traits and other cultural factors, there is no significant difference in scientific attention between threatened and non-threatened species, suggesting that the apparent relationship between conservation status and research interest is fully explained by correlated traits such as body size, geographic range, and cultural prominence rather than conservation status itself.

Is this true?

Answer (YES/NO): NO